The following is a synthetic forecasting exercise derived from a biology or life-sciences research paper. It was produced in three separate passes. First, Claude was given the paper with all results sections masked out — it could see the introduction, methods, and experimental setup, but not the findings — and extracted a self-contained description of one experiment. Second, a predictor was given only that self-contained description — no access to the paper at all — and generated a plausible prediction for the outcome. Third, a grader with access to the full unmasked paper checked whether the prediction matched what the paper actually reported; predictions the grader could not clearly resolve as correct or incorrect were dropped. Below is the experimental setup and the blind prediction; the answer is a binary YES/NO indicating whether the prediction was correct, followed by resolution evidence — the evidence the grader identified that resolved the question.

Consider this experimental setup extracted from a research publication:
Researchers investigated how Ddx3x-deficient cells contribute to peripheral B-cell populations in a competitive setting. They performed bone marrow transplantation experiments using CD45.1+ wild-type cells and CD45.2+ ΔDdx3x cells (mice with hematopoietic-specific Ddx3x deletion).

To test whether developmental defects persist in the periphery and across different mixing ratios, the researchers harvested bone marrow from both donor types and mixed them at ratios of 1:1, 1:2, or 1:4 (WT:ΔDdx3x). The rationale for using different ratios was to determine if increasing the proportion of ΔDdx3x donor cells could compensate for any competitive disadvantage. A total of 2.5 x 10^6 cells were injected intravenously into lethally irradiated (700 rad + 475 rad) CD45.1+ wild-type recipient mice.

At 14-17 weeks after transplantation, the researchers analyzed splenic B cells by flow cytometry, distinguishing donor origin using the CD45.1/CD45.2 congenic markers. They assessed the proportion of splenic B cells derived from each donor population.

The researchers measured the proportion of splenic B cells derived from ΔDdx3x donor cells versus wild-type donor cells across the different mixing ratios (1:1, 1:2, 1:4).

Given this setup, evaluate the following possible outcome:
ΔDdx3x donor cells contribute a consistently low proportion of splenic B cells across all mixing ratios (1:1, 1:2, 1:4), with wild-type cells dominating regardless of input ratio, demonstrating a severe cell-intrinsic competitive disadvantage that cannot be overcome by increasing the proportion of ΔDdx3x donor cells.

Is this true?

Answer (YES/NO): YES